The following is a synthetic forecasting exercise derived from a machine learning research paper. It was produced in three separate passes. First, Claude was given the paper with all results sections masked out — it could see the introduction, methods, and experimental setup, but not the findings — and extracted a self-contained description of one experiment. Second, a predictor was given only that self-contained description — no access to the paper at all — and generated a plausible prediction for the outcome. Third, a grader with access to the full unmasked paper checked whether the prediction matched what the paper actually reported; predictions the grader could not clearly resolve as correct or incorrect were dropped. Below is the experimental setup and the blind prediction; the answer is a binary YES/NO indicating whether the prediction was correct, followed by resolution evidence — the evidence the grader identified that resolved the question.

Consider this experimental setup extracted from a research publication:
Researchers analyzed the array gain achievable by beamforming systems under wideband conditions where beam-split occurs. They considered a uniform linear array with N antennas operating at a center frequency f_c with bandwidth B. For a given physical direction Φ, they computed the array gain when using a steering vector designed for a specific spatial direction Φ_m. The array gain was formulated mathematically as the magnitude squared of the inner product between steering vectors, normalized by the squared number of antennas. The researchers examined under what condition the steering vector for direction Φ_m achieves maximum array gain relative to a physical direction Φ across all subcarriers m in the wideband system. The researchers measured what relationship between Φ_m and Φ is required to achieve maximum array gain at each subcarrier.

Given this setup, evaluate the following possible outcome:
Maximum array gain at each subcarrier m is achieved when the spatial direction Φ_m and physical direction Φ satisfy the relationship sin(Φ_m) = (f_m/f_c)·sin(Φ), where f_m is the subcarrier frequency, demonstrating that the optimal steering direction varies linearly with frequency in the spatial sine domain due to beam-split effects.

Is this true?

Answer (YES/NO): YES